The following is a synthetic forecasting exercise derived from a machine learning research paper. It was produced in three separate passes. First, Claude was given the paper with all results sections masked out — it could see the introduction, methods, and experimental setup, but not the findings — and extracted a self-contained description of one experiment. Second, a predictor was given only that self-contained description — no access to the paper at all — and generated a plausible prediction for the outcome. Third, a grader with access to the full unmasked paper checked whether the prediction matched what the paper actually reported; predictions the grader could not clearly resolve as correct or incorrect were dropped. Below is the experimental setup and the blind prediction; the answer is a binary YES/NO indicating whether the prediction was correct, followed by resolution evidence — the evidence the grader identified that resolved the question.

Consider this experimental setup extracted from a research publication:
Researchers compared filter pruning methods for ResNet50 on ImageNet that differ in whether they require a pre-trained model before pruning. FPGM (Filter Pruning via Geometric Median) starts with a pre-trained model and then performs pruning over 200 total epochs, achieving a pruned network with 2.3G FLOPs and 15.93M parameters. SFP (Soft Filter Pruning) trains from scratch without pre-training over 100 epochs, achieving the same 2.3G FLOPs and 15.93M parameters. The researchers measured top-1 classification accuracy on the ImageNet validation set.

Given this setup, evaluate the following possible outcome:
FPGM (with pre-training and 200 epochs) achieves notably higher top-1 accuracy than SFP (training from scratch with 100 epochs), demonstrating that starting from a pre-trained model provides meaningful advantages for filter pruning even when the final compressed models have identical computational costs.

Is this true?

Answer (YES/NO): YES